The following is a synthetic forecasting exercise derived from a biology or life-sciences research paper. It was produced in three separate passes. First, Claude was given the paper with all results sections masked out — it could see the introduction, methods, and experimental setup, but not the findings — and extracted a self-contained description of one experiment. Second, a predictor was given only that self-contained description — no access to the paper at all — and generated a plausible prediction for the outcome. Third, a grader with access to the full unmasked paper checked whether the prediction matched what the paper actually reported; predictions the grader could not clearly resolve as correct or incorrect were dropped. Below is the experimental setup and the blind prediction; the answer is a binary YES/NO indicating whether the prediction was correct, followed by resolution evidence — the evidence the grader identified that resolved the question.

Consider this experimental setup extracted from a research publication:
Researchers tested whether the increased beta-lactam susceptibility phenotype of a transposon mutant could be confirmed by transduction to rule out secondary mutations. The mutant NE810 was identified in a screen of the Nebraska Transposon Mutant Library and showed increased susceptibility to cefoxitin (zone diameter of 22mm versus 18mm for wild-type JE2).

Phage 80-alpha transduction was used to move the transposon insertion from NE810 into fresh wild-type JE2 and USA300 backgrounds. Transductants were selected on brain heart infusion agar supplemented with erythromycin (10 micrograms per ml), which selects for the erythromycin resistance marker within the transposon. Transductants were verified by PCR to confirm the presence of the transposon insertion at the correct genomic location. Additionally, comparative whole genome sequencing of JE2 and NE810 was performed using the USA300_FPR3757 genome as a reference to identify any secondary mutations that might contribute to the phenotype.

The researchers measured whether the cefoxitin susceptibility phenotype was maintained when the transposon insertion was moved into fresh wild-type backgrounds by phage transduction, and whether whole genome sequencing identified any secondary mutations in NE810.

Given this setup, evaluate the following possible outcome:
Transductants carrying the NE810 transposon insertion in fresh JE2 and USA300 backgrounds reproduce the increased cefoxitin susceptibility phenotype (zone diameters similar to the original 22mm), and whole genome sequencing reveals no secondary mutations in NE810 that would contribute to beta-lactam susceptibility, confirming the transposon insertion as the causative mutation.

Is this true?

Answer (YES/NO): YES